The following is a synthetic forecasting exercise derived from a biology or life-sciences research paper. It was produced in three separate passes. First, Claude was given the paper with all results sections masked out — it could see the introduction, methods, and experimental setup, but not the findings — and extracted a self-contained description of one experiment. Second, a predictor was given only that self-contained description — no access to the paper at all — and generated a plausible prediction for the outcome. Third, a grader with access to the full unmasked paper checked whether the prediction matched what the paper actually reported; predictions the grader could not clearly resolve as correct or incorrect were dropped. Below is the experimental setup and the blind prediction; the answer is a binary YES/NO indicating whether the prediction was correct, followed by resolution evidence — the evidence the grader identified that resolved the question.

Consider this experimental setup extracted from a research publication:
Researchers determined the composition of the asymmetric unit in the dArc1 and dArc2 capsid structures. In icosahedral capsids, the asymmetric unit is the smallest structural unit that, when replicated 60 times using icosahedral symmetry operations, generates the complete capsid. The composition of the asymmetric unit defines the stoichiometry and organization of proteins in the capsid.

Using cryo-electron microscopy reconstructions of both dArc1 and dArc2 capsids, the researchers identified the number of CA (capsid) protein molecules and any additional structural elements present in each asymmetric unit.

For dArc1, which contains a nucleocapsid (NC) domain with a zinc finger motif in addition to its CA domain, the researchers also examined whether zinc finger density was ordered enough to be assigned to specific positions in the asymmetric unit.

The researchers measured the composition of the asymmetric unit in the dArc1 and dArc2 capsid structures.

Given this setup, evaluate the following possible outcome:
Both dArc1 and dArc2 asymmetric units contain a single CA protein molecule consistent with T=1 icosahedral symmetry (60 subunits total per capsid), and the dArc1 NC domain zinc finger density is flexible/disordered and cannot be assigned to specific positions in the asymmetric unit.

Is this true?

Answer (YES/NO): NO